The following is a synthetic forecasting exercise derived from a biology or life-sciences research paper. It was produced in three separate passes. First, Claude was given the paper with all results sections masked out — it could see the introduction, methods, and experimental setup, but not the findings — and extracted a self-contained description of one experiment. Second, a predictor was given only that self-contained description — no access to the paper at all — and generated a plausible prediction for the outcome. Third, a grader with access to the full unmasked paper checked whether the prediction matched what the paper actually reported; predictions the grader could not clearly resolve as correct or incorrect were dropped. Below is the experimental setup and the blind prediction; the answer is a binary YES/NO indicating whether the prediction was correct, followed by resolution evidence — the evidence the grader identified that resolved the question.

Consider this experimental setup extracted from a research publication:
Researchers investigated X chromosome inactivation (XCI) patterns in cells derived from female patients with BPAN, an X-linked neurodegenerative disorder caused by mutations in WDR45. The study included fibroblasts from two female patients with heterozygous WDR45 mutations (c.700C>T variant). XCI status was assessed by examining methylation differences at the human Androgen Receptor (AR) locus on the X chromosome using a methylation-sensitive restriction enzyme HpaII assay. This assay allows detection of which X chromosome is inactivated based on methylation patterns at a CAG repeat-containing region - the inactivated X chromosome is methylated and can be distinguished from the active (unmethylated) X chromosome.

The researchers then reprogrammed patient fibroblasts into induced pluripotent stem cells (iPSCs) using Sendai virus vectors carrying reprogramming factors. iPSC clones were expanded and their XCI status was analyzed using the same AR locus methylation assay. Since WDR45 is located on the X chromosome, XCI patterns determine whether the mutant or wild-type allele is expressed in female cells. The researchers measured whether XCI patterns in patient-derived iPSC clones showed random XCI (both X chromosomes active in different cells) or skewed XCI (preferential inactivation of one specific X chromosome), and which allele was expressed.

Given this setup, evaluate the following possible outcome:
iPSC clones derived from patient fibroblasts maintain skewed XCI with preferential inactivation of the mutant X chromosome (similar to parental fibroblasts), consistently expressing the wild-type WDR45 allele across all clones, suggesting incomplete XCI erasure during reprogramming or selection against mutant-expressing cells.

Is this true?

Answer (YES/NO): NO